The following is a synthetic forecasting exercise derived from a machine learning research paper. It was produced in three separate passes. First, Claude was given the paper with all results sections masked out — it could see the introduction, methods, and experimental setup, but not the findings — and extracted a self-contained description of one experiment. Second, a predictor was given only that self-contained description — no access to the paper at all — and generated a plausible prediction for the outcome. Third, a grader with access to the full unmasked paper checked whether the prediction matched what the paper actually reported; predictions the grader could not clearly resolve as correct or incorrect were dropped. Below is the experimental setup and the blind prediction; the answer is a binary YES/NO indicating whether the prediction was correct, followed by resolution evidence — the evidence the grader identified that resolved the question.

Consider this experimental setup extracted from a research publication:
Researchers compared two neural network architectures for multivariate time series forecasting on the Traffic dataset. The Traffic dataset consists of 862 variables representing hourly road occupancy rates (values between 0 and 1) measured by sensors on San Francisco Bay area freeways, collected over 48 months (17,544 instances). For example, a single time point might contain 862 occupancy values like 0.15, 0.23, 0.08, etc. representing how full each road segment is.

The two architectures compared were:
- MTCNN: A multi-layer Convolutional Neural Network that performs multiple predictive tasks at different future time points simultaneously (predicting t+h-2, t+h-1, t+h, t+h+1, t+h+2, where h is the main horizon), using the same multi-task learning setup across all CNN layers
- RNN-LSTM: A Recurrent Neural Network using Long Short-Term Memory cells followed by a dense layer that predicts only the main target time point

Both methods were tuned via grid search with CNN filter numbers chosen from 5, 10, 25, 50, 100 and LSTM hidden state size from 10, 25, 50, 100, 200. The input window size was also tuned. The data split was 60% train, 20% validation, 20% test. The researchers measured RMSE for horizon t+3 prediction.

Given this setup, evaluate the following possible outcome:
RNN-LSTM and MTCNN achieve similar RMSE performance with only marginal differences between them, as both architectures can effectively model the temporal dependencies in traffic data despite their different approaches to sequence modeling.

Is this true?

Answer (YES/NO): YES